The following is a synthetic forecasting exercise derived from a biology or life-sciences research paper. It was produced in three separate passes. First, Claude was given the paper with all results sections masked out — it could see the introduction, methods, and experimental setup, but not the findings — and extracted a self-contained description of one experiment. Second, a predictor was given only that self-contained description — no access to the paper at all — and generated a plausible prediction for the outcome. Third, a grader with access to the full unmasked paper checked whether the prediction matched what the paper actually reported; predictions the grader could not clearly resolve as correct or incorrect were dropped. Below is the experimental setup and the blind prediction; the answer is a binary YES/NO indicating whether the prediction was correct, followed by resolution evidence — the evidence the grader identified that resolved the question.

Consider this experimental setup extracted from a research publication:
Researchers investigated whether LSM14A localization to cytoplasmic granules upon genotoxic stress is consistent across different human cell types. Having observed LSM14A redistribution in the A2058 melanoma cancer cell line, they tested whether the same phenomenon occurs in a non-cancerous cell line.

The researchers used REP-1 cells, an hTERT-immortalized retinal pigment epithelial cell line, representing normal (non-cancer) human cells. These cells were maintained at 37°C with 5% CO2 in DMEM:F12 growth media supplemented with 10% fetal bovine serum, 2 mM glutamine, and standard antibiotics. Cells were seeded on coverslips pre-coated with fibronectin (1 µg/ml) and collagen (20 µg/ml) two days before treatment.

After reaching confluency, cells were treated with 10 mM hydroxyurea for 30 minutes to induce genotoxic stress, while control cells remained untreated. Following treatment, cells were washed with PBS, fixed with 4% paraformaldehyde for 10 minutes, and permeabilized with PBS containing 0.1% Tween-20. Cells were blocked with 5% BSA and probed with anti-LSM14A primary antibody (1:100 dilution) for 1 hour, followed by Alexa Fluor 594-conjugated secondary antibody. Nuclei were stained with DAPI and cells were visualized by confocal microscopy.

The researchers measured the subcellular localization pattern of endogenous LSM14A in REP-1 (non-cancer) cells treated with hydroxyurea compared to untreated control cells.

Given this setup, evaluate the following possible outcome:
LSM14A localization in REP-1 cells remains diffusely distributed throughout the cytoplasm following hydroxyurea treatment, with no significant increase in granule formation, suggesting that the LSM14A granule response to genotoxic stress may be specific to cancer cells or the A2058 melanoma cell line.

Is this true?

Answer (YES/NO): NO